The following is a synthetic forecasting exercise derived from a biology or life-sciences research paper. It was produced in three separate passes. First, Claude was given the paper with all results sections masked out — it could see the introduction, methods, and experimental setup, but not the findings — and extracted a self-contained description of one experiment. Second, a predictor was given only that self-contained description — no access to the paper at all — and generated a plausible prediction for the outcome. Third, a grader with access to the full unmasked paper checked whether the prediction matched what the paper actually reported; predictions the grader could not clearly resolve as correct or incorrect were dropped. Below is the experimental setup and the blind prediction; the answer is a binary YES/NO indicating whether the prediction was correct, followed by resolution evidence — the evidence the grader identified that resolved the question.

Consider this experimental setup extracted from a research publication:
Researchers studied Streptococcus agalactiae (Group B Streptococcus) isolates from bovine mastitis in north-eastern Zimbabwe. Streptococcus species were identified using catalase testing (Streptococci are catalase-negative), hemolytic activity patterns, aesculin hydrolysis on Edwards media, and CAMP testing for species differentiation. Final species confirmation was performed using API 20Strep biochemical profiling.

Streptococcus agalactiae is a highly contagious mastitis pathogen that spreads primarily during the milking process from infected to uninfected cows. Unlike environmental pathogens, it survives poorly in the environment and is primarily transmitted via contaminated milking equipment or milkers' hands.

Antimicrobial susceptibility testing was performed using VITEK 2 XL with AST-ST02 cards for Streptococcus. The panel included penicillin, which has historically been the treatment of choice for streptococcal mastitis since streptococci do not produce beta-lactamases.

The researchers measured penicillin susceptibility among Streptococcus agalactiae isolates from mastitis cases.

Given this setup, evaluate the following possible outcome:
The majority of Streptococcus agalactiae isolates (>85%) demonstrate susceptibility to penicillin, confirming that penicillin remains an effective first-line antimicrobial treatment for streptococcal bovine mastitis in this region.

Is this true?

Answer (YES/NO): NO